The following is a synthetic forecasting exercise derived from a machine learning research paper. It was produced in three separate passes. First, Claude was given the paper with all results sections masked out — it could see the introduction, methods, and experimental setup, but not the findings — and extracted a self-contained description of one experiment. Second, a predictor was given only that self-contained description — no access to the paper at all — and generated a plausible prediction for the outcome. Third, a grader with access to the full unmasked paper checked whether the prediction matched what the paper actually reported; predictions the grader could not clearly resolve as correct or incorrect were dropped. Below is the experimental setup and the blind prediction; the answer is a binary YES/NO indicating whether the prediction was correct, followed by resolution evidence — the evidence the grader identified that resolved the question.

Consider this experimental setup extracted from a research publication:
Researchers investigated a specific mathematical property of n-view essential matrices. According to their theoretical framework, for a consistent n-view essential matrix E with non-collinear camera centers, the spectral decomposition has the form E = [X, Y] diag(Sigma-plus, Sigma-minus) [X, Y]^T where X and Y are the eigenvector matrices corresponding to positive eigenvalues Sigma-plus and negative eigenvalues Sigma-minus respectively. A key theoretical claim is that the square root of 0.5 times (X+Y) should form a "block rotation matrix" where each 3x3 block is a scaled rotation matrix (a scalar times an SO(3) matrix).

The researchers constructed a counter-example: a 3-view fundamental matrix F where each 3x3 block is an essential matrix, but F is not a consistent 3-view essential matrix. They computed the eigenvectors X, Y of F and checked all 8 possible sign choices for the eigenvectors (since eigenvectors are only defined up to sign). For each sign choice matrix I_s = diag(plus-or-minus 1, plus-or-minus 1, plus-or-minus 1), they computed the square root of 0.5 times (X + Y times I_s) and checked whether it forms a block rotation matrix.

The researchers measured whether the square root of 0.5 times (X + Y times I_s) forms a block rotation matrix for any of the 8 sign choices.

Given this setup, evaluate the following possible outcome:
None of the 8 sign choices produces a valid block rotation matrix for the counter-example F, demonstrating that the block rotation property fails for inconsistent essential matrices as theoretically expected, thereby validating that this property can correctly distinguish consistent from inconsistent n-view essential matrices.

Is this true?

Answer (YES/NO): YES